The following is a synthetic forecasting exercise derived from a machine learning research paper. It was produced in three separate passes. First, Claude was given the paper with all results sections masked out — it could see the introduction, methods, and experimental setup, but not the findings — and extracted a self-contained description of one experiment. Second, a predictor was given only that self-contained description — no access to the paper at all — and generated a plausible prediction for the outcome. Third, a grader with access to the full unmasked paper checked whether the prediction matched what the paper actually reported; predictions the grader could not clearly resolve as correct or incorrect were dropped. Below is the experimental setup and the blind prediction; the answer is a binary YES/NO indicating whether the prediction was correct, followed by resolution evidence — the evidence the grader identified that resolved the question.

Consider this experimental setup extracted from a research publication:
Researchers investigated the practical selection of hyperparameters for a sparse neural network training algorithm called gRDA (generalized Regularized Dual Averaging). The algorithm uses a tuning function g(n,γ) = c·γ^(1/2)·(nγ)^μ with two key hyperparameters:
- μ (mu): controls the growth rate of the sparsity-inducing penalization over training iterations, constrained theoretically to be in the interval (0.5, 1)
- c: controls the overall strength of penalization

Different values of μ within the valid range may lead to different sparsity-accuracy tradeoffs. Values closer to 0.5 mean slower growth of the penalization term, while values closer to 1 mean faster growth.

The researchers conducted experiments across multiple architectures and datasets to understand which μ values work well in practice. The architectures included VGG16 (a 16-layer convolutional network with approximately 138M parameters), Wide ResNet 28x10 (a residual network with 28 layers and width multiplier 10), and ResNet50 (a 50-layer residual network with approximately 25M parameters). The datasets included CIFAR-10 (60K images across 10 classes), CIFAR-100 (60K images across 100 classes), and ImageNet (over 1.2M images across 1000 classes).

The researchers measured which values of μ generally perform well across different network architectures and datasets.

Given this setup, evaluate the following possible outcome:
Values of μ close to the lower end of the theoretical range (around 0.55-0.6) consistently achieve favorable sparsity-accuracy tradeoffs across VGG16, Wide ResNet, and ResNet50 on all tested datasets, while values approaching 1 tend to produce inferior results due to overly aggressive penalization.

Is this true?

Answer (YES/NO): NO